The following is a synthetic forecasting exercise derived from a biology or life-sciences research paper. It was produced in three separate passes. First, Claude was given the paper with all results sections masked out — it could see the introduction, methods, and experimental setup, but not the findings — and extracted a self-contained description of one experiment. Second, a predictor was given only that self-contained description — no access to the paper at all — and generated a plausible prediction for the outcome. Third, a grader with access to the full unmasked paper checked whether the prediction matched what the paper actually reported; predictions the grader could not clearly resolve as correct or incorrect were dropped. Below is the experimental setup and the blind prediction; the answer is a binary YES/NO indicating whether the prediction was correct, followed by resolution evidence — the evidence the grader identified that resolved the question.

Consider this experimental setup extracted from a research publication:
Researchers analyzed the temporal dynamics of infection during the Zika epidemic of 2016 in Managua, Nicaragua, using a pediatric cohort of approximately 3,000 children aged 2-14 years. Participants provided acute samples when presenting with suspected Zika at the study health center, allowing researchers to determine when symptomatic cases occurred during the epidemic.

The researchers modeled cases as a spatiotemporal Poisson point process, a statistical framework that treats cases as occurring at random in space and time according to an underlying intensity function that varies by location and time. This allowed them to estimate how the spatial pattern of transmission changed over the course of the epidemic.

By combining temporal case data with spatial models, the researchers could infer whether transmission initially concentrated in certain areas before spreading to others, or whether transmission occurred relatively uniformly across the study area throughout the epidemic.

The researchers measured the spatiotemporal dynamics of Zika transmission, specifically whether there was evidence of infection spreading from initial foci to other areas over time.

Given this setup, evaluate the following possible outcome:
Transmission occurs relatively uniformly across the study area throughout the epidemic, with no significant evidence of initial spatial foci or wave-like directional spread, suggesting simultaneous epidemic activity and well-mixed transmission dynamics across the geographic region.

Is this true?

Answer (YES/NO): NO